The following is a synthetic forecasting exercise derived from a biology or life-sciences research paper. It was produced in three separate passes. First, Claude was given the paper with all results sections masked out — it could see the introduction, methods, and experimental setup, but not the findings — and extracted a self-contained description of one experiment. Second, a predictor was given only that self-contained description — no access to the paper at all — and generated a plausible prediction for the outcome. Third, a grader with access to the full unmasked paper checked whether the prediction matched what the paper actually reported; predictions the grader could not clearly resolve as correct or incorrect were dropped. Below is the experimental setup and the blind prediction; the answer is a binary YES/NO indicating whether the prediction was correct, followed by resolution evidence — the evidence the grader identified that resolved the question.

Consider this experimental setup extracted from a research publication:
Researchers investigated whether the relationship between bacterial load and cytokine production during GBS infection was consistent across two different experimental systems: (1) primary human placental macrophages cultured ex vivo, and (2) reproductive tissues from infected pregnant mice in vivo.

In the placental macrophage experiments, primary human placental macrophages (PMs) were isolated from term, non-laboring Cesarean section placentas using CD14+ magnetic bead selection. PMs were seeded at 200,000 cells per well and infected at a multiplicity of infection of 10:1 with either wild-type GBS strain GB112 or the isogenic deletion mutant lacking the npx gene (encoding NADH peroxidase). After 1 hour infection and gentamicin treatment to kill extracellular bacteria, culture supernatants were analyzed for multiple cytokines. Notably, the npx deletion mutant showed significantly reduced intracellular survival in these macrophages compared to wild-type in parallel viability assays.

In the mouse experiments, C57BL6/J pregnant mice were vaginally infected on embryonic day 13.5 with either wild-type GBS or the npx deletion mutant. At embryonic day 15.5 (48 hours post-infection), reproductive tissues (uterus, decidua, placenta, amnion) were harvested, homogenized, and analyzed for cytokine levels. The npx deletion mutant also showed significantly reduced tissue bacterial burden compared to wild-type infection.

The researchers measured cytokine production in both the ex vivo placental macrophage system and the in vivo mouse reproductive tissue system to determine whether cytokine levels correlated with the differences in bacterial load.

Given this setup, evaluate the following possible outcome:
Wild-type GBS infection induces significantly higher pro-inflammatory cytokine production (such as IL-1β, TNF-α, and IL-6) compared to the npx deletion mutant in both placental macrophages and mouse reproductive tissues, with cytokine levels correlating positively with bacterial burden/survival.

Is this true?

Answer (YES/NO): NO